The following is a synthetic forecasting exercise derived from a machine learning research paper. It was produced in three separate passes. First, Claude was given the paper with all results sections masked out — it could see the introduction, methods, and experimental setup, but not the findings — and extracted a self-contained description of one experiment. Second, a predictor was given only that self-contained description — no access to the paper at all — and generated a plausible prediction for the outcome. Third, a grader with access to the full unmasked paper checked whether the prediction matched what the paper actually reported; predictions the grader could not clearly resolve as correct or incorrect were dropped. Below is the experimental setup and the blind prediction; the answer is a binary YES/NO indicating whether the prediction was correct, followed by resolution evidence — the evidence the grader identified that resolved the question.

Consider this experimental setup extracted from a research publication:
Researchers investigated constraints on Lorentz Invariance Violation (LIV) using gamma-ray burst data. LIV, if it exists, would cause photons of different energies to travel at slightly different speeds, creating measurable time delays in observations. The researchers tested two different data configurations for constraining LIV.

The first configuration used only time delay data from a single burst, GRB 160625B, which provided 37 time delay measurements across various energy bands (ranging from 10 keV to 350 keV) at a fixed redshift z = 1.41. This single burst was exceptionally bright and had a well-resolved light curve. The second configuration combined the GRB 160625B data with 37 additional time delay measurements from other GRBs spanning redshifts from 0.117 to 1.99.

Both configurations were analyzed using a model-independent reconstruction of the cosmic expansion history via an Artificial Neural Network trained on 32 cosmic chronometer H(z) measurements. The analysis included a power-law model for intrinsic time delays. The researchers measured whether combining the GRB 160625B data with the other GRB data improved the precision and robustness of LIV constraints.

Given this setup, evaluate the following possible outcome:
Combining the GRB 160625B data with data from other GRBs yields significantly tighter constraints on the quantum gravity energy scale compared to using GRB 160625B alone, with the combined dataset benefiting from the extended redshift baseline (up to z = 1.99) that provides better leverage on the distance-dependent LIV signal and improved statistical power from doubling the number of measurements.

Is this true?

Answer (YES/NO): YES